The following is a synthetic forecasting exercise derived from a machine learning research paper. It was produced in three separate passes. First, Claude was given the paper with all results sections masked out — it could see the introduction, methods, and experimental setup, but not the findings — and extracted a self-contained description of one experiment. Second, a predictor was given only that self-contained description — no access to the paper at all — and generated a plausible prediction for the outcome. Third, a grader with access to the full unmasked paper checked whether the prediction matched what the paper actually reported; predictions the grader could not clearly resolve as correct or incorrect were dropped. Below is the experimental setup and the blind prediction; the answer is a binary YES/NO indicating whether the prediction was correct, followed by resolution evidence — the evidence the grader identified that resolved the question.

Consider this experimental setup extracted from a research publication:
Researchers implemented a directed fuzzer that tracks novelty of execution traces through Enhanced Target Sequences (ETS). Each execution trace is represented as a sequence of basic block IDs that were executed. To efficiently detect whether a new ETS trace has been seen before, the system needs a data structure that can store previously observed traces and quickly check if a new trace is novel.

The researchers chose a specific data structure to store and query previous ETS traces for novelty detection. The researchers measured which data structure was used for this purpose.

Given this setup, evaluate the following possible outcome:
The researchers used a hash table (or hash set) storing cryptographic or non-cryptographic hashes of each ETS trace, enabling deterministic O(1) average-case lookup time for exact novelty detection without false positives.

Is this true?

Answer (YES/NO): NO